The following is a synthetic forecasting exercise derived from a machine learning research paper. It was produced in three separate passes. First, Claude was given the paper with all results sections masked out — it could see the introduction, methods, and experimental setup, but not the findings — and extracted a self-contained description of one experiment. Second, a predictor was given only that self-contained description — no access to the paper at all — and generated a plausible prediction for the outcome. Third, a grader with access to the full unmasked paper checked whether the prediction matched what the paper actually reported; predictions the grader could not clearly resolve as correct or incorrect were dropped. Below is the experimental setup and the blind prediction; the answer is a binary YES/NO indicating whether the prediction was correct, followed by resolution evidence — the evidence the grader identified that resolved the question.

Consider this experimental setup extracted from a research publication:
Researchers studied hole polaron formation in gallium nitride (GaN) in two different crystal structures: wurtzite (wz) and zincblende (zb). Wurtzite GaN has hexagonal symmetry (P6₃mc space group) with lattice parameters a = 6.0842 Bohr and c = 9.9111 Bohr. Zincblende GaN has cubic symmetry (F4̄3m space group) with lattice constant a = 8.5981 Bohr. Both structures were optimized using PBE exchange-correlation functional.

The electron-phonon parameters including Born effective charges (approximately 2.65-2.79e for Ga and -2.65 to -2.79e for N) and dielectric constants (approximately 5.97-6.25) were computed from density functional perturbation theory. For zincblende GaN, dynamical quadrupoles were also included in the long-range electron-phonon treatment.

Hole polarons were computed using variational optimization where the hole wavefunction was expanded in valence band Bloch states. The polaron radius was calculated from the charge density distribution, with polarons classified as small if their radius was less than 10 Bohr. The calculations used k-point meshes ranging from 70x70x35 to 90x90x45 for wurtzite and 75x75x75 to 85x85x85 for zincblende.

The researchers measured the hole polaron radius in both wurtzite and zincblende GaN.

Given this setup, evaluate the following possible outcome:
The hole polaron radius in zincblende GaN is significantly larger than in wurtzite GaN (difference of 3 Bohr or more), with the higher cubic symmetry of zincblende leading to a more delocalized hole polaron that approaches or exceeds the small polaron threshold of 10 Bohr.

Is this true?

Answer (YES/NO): NO